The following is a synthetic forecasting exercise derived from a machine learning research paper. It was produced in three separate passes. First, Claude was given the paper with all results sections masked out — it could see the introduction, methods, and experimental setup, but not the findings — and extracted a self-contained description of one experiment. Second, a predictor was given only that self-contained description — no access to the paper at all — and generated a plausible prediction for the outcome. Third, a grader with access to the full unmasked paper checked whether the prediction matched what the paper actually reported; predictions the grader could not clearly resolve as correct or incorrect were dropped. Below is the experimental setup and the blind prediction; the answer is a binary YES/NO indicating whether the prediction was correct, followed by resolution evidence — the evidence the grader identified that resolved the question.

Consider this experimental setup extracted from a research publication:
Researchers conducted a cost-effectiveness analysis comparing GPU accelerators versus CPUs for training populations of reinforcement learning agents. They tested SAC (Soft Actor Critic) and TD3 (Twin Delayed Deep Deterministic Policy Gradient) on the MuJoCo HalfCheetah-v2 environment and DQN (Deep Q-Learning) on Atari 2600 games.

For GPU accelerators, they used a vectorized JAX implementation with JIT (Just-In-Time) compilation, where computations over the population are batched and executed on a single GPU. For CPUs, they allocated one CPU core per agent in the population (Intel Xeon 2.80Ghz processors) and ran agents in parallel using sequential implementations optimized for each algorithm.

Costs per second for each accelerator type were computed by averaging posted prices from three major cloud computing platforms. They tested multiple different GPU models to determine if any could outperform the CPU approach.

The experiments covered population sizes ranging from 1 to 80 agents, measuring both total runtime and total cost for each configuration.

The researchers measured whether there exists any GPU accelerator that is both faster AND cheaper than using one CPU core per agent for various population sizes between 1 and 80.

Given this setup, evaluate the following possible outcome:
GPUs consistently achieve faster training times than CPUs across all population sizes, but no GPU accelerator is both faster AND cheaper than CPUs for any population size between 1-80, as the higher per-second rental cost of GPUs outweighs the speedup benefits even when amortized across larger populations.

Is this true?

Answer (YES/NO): NO